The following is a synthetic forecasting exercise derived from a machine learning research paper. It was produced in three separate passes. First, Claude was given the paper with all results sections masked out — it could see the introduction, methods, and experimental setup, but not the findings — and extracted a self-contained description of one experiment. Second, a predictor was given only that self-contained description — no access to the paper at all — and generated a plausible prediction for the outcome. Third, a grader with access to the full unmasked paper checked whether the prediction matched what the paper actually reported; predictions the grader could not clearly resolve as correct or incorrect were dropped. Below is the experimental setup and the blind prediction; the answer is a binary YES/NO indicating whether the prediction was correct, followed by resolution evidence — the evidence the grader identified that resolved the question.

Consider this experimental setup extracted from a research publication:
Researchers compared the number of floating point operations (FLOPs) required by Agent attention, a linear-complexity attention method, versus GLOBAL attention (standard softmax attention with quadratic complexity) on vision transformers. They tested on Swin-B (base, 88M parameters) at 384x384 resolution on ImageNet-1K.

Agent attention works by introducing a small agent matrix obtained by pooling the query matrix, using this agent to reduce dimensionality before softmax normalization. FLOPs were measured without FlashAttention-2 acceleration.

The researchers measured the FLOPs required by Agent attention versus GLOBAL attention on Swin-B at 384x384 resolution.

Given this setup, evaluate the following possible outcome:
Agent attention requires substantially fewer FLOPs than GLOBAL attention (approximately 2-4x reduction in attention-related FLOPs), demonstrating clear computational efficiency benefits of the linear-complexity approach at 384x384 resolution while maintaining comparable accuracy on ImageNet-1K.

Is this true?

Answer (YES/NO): YES